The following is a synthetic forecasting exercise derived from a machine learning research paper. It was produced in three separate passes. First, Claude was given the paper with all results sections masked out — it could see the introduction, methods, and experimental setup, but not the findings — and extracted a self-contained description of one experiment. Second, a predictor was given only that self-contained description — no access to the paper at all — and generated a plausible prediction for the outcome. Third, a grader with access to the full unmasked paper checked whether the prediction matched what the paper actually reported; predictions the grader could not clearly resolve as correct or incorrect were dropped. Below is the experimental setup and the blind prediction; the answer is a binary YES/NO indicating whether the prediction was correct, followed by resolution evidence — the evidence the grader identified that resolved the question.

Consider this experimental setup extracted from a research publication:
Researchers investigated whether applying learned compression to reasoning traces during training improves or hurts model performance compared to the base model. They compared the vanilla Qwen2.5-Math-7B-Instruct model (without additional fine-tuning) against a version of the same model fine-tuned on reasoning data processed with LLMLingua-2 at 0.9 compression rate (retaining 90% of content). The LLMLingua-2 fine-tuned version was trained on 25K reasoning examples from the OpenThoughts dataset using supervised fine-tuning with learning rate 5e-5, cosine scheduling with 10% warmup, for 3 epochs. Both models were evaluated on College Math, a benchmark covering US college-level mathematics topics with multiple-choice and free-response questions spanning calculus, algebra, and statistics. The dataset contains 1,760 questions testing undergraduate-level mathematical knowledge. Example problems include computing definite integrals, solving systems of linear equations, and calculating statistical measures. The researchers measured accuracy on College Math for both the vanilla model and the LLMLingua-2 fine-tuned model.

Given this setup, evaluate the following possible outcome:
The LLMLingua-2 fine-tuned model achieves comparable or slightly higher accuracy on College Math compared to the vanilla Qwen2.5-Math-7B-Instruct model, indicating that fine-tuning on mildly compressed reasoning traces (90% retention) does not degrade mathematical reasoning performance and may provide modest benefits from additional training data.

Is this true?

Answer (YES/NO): NO